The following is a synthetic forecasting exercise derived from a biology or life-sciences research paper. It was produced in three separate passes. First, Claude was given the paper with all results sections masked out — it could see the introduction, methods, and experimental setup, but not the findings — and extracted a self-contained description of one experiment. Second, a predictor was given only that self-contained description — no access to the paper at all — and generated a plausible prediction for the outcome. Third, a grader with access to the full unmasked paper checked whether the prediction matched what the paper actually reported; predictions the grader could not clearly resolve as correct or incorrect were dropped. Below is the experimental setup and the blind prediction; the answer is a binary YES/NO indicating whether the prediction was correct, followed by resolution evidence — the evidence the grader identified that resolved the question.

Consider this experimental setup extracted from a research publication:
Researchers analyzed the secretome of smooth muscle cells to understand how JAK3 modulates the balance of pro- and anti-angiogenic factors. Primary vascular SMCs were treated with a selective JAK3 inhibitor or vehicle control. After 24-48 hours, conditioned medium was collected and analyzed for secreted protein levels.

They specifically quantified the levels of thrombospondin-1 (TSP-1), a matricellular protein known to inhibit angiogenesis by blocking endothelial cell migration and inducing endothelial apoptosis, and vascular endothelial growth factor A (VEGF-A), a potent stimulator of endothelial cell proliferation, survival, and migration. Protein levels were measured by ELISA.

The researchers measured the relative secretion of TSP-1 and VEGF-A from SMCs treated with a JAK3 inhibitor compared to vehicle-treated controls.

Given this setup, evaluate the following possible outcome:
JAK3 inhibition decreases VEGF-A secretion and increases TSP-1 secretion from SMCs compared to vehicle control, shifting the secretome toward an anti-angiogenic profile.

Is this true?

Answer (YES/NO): NO